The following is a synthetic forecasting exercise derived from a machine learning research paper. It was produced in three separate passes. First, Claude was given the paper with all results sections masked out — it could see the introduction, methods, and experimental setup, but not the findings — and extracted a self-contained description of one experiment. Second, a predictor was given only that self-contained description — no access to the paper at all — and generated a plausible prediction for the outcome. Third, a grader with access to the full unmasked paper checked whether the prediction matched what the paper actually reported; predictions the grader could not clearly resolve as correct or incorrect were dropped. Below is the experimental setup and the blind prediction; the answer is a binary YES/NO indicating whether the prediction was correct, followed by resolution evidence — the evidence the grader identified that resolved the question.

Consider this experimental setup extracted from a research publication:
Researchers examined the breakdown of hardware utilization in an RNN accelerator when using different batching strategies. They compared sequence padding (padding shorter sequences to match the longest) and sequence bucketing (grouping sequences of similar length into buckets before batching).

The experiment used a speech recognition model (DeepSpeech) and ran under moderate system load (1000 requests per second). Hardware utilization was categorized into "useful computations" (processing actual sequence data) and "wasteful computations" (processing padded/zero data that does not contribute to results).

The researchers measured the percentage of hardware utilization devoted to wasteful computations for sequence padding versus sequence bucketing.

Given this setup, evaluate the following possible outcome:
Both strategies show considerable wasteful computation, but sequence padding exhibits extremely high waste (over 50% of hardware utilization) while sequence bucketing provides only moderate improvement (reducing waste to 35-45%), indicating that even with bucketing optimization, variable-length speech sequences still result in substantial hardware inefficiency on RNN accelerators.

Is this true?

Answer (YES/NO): NO